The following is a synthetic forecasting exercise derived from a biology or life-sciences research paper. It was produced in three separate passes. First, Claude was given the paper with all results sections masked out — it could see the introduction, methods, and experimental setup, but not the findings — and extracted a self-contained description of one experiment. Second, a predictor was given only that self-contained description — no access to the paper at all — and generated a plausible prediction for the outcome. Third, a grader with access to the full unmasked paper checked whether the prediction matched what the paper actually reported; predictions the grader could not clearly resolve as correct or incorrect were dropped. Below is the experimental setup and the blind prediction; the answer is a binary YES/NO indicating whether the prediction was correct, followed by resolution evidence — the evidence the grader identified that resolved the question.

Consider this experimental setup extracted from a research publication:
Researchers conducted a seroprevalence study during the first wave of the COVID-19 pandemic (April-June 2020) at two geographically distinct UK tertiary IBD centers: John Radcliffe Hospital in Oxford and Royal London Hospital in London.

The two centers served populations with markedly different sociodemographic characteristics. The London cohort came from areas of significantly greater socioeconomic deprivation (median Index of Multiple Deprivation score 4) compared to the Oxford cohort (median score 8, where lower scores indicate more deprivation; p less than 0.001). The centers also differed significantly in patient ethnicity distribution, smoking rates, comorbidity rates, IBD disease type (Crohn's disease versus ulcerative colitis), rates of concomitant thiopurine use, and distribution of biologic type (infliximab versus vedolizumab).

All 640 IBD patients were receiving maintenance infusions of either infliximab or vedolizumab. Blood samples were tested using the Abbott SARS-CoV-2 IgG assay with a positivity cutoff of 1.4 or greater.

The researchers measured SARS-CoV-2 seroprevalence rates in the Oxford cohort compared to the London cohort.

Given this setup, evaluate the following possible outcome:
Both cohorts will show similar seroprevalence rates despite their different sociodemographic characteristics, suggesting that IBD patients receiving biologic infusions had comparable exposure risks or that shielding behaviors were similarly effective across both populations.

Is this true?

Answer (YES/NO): NO